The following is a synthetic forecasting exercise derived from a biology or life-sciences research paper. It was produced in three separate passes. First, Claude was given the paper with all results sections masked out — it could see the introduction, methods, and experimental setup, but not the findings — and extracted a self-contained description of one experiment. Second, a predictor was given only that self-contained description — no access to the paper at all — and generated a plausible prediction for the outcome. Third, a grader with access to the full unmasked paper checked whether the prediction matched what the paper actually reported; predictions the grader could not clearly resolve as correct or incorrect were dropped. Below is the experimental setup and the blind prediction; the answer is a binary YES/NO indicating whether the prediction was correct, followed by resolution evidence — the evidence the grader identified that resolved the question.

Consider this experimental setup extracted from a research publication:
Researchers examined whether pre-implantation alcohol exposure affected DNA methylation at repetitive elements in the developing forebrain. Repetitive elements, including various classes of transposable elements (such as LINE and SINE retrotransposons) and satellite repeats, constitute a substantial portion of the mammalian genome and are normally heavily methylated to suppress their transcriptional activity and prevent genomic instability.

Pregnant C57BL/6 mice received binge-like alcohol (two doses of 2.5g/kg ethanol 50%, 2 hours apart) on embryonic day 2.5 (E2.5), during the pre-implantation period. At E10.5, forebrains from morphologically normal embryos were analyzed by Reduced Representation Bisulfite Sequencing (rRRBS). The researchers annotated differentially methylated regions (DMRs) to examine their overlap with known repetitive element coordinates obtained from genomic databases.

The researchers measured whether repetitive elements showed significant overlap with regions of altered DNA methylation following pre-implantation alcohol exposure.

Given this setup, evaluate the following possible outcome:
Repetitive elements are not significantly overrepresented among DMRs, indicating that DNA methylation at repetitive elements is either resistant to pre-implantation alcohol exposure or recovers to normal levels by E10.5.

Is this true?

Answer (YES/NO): NO